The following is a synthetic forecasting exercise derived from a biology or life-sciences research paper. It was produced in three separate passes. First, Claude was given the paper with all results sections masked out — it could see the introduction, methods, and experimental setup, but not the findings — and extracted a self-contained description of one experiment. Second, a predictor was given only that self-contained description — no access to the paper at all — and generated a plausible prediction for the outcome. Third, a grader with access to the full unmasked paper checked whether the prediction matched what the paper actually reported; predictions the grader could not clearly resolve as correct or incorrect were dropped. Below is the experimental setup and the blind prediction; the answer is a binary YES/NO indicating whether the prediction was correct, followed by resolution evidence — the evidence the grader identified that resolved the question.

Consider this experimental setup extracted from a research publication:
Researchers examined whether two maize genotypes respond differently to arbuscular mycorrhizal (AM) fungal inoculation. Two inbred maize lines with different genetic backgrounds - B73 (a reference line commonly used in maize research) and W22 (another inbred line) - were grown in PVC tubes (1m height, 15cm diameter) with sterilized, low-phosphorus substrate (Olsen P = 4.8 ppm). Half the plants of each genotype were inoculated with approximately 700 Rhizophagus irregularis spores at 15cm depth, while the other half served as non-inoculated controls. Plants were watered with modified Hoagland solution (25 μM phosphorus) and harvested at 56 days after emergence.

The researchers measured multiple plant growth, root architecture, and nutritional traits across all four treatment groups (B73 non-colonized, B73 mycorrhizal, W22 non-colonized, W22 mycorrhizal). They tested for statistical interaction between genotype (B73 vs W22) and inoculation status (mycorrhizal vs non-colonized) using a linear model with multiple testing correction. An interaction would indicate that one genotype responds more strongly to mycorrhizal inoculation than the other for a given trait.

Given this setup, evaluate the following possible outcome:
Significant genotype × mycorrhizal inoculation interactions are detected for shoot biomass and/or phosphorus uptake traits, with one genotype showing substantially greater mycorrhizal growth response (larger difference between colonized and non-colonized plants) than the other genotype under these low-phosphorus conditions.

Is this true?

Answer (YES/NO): NO